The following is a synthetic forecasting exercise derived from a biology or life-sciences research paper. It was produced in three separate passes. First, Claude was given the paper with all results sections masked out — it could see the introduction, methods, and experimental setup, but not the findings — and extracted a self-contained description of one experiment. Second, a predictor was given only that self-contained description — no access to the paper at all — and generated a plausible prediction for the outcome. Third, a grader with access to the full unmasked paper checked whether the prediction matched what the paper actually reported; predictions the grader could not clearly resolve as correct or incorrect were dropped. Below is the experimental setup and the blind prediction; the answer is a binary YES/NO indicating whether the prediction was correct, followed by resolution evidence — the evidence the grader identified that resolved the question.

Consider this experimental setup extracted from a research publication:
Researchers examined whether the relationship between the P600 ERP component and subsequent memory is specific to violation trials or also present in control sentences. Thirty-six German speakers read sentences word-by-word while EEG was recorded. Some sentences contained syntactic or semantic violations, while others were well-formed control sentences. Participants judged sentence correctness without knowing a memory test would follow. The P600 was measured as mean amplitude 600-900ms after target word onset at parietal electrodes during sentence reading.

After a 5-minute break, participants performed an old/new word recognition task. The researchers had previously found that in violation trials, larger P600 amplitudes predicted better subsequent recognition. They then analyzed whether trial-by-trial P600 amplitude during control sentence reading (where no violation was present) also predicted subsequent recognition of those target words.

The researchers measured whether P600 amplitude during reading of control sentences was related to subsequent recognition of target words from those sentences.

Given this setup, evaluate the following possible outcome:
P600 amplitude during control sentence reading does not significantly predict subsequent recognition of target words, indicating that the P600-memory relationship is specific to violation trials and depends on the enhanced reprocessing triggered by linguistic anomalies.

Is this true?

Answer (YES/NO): YES